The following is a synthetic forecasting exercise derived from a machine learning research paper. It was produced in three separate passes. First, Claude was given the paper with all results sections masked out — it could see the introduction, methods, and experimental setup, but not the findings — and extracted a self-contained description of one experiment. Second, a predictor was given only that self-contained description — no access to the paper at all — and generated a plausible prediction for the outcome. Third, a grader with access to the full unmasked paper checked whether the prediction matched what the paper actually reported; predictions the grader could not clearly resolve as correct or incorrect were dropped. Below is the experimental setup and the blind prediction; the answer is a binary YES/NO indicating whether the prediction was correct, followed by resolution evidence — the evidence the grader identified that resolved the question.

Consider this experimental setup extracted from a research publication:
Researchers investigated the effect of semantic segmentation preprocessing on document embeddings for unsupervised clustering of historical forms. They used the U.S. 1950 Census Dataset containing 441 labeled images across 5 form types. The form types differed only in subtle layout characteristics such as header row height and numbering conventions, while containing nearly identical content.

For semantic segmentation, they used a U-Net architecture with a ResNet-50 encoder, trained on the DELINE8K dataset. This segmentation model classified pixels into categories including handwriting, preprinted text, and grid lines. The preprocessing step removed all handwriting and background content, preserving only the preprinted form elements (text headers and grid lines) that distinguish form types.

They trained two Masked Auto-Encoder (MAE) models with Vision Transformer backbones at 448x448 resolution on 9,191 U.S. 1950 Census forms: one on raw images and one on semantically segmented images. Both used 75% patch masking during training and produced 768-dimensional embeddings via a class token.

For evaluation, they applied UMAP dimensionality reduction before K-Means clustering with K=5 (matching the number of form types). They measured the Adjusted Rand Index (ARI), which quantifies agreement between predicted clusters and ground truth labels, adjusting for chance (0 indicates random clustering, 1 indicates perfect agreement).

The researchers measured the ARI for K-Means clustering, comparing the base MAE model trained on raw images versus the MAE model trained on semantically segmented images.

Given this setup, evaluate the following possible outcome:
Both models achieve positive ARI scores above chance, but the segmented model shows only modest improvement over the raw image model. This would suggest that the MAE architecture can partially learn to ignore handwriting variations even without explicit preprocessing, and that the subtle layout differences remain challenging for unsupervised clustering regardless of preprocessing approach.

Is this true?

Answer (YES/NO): NO